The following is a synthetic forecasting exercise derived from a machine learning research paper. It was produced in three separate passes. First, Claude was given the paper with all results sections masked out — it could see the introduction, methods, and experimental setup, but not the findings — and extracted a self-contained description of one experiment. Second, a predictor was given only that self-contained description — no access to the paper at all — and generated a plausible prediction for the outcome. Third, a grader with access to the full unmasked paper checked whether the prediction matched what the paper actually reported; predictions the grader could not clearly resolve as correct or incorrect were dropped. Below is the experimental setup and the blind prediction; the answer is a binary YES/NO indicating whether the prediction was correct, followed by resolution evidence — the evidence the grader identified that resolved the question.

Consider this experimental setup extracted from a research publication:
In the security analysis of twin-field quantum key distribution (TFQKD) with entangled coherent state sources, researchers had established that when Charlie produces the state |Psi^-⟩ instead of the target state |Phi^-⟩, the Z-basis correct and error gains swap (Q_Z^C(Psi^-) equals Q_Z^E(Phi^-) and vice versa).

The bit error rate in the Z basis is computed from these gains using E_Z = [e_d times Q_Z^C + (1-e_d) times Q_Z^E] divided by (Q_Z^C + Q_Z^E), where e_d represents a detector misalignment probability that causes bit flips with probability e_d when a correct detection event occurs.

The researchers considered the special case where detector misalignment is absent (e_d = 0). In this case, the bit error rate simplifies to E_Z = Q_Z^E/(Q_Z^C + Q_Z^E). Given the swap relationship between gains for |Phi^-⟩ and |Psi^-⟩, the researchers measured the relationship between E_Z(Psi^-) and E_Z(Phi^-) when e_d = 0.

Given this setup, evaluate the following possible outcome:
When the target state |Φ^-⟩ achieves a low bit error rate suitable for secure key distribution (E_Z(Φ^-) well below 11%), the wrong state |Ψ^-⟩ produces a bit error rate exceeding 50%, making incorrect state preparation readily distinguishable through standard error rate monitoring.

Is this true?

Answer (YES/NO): YES